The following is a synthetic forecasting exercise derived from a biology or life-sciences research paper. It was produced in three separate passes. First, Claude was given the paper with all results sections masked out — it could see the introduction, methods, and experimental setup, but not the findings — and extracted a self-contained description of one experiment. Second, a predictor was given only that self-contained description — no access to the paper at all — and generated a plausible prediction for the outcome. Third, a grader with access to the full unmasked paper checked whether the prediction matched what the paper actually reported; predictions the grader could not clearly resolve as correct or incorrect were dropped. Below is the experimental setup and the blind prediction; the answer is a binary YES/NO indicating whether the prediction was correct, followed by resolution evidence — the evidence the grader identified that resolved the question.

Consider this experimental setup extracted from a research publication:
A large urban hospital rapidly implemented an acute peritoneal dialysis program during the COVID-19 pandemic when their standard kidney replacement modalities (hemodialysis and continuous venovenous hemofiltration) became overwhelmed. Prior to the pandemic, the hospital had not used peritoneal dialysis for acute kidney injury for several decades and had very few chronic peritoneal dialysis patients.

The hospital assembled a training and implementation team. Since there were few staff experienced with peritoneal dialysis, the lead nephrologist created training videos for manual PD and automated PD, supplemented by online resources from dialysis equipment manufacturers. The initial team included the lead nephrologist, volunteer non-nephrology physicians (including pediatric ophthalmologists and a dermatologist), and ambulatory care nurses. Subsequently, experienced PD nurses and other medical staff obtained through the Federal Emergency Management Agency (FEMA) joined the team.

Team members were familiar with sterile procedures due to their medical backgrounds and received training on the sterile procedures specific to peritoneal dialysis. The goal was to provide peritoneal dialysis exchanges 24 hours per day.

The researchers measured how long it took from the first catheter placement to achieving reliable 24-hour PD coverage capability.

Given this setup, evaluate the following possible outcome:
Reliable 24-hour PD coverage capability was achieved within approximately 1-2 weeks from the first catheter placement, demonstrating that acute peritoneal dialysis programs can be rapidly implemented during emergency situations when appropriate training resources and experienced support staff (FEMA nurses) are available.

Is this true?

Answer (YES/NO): YES